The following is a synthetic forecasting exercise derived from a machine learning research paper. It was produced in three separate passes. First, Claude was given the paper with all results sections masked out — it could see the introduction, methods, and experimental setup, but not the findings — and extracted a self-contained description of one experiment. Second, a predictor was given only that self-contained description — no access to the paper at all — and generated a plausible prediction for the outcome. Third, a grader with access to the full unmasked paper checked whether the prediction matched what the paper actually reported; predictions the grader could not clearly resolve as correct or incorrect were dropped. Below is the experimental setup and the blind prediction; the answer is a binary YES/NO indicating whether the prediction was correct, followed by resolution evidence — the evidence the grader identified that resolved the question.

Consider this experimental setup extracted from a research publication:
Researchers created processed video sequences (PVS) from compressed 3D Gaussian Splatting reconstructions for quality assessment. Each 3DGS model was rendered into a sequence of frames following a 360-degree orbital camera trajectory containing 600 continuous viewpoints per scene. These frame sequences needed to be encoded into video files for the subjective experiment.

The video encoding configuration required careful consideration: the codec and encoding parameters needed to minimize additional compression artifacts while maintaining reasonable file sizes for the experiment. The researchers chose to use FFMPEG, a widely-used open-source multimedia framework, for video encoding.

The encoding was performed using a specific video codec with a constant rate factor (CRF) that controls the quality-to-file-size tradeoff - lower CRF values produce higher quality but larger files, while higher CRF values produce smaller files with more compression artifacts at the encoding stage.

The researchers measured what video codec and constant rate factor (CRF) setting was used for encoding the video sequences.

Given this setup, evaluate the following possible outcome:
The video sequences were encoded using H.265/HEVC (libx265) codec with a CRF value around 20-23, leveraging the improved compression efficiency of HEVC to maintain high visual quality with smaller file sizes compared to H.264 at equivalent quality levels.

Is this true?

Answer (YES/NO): NO